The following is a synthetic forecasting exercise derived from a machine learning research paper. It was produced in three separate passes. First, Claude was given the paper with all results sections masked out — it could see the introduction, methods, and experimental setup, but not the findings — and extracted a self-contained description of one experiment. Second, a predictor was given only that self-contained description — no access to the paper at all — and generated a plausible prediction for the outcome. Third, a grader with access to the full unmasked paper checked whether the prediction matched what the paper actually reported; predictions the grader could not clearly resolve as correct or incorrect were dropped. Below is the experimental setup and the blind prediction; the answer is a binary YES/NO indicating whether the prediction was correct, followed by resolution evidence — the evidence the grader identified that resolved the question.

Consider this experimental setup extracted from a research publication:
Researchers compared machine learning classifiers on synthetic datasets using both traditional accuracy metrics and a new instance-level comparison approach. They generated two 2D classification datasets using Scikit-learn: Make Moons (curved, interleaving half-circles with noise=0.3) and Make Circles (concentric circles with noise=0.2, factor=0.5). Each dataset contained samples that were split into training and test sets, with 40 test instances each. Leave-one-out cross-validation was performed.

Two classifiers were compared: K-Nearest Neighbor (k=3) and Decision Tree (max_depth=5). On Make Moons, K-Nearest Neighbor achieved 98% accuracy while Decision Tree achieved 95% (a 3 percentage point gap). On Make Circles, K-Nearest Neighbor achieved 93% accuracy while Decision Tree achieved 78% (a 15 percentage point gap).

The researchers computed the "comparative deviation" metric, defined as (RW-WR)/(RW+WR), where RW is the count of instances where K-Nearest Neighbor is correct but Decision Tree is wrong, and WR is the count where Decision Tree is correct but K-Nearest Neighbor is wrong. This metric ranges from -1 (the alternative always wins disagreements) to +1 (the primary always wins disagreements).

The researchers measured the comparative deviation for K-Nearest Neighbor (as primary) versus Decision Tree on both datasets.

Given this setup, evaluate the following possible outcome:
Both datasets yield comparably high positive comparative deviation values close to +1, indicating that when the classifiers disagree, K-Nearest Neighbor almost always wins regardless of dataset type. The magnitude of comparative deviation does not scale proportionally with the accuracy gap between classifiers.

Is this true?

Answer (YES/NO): NO